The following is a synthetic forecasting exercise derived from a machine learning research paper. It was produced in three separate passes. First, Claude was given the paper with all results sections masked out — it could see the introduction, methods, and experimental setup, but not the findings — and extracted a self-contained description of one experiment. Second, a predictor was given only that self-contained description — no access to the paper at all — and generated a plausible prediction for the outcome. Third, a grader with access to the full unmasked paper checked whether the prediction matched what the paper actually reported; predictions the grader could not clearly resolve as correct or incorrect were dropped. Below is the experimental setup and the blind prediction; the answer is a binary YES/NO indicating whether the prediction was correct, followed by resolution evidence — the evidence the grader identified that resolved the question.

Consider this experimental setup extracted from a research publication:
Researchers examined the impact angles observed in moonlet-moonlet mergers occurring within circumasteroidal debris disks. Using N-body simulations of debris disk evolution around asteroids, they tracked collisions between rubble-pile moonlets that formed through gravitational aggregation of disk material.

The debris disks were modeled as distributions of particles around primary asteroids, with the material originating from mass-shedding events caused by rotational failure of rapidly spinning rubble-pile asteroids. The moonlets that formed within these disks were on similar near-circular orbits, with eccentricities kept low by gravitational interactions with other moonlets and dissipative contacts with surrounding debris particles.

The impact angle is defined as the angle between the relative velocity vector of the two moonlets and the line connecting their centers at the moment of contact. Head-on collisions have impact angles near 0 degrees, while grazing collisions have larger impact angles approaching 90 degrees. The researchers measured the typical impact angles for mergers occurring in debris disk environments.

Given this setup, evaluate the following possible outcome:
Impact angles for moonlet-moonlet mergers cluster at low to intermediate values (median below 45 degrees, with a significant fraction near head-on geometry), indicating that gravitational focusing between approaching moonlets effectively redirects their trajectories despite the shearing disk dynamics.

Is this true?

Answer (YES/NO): YES